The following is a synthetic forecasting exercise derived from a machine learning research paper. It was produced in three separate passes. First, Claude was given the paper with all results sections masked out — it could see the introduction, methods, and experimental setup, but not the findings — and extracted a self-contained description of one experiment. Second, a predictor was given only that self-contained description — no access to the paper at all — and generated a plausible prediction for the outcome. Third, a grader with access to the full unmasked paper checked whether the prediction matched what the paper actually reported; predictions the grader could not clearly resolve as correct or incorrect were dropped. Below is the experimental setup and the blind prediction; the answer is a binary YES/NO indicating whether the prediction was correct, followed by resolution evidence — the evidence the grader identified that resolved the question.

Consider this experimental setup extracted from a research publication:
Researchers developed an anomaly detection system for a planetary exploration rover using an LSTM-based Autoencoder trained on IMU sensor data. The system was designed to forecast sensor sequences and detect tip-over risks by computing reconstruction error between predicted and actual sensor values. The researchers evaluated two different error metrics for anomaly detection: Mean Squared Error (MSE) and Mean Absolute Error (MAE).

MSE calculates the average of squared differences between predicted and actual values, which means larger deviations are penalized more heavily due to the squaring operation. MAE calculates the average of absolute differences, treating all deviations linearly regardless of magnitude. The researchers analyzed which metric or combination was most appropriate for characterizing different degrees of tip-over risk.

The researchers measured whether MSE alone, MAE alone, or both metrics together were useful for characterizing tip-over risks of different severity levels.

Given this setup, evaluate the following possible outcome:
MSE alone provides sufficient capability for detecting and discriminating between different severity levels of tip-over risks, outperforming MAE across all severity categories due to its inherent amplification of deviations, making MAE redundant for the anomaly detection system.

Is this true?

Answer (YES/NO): NO